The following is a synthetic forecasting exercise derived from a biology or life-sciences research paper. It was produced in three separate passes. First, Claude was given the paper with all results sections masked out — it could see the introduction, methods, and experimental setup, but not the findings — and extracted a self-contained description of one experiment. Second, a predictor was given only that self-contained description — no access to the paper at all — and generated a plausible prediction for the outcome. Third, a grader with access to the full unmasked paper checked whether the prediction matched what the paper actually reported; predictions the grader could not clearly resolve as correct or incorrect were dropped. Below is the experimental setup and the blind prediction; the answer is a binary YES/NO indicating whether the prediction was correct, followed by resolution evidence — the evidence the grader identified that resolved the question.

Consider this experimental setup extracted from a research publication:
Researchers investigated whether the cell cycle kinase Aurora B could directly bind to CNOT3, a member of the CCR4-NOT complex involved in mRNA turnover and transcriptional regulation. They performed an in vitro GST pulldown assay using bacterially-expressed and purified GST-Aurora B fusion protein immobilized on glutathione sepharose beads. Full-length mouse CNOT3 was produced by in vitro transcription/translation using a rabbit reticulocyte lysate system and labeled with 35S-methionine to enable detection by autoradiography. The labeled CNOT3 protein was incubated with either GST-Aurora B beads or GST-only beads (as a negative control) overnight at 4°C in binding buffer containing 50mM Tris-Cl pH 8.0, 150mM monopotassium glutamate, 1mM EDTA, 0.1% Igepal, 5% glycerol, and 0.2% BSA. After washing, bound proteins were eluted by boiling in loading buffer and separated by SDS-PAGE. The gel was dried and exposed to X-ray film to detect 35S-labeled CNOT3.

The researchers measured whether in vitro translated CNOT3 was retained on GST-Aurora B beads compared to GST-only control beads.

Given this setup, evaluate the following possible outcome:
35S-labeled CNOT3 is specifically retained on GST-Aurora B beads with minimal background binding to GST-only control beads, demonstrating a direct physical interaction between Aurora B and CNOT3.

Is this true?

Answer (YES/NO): YES